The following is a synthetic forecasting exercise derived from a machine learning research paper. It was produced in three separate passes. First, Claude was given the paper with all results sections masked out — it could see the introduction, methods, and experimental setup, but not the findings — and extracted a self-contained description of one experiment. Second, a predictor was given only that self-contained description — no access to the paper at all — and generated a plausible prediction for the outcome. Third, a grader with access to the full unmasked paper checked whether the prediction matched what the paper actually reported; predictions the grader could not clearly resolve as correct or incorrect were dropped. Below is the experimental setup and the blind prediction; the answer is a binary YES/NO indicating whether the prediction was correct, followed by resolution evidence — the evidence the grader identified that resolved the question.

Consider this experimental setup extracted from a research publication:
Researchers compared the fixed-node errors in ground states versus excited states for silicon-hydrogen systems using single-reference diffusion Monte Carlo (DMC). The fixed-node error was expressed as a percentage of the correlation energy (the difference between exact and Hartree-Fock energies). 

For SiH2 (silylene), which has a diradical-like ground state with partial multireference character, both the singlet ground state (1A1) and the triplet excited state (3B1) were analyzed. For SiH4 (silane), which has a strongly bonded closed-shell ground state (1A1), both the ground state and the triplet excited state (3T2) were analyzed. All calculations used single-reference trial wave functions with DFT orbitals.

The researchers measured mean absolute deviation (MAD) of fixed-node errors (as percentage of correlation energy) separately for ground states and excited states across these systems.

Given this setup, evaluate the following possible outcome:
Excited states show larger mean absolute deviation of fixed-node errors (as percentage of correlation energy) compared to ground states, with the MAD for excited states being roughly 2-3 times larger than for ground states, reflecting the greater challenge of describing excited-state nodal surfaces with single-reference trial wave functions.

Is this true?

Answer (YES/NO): NO